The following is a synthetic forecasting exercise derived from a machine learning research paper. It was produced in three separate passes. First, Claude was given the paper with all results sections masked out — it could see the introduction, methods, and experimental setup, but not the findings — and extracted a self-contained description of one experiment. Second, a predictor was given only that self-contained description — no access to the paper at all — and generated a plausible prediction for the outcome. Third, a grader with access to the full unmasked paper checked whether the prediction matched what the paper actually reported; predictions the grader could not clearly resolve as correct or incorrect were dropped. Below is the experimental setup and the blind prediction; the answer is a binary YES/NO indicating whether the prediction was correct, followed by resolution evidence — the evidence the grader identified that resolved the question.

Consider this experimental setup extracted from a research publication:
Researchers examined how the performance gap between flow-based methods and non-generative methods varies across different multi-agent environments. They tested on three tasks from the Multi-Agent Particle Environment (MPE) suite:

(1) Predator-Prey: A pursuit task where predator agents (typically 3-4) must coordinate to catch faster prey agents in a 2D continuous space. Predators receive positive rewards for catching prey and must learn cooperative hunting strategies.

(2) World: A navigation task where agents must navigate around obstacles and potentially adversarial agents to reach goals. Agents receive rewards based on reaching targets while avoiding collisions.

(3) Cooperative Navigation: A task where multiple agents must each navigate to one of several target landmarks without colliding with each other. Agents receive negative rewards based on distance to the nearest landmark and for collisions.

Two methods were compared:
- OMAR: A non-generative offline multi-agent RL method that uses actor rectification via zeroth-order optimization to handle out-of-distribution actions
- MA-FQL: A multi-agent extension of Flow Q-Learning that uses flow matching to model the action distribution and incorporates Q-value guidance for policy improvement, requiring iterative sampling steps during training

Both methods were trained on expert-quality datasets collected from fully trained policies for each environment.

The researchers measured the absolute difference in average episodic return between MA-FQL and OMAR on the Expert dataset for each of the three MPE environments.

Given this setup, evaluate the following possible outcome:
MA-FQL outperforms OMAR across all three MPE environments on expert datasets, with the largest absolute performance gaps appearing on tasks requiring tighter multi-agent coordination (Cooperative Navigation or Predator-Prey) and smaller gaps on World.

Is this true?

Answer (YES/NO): NO